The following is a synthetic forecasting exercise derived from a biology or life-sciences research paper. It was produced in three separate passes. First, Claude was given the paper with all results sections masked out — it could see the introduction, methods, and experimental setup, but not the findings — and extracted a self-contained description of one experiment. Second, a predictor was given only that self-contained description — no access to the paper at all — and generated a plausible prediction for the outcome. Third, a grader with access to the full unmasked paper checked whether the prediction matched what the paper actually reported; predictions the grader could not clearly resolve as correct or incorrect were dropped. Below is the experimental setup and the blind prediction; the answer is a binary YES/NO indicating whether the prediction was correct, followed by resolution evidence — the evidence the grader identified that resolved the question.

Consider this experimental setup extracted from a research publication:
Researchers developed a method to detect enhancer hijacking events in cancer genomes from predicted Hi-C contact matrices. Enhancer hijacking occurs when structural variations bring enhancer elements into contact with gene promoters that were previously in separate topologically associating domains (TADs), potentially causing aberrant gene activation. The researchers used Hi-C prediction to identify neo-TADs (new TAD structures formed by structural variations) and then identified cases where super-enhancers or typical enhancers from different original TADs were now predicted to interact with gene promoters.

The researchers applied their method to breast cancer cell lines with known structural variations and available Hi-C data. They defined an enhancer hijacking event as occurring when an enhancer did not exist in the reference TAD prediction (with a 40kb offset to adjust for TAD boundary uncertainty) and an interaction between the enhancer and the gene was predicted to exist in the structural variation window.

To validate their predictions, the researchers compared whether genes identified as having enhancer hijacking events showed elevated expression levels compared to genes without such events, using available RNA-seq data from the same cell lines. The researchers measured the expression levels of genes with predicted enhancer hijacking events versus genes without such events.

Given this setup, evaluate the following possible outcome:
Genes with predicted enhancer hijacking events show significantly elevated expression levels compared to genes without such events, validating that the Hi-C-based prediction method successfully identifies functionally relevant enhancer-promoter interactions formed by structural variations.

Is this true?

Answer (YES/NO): YES